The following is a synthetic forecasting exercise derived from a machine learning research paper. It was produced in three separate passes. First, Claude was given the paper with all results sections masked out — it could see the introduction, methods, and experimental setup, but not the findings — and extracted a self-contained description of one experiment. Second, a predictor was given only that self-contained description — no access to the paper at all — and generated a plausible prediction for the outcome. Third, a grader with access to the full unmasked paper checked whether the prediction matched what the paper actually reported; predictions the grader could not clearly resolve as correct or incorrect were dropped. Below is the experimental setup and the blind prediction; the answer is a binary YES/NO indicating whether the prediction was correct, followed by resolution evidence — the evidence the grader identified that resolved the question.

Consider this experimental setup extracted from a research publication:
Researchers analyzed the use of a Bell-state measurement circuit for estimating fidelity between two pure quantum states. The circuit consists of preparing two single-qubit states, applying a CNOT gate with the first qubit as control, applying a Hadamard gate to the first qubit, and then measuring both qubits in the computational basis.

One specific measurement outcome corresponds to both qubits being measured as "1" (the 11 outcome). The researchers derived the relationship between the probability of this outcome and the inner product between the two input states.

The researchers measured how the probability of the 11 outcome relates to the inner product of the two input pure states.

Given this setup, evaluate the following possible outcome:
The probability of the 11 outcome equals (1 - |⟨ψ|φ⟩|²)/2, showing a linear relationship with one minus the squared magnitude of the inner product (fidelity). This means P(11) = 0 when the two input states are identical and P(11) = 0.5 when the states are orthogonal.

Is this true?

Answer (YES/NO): YES